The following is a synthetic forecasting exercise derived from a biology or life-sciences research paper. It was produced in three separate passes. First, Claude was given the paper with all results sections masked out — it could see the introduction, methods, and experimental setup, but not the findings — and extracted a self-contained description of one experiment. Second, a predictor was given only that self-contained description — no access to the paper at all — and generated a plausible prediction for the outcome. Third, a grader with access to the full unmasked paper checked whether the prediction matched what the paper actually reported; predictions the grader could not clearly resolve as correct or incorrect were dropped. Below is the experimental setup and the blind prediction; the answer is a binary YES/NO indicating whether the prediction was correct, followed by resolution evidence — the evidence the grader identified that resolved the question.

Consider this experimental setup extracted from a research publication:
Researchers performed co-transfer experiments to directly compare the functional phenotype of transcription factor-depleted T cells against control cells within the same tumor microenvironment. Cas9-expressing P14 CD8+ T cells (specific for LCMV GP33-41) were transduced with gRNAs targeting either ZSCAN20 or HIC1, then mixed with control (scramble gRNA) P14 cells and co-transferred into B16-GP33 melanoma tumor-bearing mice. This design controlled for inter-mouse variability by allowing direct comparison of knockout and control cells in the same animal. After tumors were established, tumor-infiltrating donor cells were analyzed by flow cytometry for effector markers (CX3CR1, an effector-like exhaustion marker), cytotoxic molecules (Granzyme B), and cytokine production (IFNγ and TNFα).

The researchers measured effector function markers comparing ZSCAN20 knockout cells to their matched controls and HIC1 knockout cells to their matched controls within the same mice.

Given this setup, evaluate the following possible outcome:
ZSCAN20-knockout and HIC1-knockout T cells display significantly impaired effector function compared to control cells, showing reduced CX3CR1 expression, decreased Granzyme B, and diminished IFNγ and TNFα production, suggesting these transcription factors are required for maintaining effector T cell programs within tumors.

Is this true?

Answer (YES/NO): NO